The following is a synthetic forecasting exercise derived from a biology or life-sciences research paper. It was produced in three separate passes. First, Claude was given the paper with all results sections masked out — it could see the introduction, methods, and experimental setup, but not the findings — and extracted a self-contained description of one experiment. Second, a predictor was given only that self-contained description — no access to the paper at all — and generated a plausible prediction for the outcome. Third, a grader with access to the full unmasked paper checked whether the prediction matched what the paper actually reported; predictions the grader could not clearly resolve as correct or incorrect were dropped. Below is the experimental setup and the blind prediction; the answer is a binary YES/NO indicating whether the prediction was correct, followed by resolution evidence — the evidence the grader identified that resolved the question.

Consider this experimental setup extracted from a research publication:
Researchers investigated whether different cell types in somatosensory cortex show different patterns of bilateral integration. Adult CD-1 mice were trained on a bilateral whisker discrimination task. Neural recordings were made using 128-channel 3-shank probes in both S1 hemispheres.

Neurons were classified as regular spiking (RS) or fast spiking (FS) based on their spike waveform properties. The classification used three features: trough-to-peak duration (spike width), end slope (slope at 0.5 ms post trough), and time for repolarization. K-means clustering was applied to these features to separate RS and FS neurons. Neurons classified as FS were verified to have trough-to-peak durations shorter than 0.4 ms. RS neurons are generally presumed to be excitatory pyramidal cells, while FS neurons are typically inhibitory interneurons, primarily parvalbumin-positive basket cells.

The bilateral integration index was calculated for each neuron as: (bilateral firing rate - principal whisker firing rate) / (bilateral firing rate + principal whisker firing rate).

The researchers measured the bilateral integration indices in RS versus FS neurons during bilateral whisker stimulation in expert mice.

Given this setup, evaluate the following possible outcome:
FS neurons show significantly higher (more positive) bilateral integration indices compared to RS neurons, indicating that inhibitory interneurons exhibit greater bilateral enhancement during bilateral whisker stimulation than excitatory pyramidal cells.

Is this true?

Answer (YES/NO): NO